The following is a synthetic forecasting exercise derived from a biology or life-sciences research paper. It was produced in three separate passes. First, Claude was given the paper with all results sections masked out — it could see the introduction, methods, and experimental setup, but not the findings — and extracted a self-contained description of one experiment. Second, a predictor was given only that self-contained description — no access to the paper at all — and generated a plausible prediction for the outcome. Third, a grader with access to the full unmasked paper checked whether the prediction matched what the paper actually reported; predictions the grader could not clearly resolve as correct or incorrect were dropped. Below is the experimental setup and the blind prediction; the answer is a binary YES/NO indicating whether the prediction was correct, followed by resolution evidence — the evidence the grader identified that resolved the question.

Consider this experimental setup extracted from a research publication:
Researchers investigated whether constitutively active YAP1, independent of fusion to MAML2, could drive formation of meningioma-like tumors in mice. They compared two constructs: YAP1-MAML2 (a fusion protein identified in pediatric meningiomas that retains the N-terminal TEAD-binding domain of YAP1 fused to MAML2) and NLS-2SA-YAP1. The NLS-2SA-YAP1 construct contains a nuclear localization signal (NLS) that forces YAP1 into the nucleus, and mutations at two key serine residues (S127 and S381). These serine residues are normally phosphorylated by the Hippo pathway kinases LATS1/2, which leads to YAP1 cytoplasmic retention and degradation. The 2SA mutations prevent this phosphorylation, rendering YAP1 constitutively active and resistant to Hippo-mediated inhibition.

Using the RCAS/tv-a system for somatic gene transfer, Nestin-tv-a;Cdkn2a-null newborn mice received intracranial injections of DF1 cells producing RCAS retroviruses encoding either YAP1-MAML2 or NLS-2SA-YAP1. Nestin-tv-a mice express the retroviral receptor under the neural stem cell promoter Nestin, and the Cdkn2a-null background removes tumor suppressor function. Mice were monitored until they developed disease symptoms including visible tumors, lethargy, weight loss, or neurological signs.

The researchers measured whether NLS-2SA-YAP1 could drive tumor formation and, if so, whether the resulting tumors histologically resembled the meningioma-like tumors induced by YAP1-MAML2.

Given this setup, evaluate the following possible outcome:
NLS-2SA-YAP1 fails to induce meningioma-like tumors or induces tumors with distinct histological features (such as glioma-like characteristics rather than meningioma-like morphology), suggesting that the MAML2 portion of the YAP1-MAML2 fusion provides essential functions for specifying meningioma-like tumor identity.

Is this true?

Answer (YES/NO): NO